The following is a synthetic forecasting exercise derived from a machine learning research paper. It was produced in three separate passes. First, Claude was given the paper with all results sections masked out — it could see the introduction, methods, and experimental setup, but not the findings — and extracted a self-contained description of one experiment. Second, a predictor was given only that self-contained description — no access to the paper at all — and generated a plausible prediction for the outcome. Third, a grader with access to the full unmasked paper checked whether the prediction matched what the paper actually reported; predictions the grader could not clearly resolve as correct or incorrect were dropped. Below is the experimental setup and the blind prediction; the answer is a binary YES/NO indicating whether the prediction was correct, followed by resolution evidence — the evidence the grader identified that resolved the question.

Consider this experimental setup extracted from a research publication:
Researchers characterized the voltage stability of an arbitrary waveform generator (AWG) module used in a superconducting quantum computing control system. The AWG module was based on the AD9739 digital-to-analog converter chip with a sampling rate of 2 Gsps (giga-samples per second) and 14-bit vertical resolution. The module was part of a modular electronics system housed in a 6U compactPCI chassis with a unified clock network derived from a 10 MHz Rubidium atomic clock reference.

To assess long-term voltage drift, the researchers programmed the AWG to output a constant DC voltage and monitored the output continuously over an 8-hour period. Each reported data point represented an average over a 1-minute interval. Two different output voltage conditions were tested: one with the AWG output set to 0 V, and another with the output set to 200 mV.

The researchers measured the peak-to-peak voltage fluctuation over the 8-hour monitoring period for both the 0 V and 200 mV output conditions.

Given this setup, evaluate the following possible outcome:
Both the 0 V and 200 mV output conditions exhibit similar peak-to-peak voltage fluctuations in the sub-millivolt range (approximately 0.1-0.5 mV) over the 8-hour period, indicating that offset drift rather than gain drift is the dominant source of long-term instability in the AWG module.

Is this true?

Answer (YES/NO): NO